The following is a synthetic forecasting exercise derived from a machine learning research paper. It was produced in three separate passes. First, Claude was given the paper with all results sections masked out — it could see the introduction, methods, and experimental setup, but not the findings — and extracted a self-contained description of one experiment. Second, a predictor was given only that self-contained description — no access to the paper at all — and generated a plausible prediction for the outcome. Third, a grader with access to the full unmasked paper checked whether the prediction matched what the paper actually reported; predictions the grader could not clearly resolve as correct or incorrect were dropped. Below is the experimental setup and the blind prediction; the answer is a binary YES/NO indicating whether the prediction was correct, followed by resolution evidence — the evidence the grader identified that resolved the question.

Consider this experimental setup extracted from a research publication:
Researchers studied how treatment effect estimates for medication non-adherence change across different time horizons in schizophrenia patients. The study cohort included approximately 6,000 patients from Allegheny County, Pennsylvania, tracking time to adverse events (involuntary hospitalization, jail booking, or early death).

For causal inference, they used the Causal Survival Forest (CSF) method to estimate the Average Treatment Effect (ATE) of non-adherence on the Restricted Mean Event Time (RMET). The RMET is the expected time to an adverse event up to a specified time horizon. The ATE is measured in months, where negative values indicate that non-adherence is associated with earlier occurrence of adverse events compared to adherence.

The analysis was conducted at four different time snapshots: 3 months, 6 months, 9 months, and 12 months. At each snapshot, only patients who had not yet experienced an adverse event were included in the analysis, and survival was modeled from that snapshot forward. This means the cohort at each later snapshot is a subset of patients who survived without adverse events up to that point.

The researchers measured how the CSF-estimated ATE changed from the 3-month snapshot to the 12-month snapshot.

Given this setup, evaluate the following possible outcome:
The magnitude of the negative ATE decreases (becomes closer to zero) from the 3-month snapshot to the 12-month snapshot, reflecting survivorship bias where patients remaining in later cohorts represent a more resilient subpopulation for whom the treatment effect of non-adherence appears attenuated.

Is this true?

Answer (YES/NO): YES